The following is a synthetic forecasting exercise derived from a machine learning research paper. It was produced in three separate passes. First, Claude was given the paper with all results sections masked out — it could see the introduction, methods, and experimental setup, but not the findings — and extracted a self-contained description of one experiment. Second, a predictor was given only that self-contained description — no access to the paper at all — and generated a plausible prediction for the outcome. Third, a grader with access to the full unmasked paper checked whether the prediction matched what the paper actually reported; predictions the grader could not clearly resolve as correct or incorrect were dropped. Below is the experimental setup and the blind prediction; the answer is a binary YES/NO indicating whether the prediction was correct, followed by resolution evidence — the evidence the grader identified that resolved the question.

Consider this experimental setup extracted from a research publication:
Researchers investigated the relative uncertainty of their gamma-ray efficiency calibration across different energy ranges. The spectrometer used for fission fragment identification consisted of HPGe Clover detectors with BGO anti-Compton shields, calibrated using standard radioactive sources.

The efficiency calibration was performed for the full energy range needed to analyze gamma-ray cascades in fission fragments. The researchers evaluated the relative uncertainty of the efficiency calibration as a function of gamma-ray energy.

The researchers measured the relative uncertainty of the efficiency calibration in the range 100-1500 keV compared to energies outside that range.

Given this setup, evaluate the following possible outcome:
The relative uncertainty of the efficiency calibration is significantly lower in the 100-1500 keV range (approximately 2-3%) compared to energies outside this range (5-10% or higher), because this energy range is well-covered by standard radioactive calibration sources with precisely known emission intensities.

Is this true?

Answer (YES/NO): NO